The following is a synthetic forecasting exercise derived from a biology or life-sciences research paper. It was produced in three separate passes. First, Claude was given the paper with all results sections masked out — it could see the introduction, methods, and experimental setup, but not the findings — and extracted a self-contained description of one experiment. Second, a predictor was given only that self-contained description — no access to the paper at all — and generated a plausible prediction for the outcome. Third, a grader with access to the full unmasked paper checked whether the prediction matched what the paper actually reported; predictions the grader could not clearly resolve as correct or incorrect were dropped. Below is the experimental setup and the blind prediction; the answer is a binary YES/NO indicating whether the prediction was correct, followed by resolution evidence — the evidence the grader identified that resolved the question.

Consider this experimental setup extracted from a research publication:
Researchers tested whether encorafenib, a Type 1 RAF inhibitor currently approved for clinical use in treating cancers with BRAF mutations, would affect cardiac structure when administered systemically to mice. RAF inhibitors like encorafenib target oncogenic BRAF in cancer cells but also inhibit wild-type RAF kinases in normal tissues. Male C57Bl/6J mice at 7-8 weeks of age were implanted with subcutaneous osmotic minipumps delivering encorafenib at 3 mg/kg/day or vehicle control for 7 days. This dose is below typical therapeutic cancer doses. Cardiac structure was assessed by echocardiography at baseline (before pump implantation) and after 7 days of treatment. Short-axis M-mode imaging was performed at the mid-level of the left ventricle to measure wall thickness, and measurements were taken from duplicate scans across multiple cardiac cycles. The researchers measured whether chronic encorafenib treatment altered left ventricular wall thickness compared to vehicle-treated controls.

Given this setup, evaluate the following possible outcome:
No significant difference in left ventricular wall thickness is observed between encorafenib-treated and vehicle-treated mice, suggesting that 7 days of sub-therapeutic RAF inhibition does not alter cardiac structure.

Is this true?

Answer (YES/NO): NO